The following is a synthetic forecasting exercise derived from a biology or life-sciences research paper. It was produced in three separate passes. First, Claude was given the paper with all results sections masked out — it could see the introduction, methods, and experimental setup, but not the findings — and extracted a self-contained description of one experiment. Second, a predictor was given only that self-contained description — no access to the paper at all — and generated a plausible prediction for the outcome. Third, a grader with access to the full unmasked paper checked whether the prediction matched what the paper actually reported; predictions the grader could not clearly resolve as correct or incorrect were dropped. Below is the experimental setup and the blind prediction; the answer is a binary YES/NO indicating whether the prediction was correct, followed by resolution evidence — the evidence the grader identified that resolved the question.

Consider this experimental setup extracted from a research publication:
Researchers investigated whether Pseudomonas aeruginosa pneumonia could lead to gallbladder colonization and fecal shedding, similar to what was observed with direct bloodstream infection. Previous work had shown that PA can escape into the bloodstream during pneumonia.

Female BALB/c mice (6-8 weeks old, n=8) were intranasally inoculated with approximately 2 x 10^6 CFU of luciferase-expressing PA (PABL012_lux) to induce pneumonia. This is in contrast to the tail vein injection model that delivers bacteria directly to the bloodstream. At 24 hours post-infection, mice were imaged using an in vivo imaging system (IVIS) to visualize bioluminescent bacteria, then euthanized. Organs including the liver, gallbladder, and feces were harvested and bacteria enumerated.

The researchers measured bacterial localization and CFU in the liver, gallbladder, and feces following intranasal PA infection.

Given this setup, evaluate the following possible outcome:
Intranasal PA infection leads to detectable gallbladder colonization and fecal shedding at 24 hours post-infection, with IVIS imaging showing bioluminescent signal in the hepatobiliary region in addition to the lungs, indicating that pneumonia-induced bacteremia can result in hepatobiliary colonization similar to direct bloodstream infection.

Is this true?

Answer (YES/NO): YES